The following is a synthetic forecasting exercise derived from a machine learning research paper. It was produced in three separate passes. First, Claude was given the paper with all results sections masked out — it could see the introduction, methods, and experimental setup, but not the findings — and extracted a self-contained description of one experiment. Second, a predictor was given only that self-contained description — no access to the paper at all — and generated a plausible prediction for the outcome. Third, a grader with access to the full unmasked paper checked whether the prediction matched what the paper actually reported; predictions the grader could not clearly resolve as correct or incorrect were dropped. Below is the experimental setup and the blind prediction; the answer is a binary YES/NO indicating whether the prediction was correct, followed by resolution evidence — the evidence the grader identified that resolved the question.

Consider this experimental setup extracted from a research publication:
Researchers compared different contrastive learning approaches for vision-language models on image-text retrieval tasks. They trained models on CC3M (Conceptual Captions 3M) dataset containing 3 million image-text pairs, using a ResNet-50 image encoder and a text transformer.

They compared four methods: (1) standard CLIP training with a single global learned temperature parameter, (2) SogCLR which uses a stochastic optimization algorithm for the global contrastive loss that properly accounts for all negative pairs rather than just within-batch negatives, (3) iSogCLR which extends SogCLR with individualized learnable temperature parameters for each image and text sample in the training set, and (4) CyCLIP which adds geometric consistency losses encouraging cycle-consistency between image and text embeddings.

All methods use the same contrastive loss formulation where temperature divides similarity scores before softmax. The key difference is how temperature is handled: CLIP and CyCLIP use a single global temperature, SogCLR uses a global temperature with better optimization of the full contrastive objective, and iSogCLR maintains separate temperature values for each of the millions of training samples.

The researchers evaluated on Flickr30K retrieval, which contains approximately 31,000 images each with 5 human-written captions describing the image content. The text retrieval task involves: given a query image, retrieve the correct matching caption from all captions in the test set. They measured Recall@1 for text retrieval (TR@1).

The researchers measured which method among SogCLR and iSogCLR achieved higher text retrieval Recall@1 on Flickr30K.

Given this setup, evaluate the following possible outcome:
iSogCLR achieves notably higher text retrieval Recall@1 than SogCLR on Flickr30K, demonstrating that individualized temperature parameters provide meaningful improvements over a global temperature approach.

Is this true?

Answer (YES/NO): YES